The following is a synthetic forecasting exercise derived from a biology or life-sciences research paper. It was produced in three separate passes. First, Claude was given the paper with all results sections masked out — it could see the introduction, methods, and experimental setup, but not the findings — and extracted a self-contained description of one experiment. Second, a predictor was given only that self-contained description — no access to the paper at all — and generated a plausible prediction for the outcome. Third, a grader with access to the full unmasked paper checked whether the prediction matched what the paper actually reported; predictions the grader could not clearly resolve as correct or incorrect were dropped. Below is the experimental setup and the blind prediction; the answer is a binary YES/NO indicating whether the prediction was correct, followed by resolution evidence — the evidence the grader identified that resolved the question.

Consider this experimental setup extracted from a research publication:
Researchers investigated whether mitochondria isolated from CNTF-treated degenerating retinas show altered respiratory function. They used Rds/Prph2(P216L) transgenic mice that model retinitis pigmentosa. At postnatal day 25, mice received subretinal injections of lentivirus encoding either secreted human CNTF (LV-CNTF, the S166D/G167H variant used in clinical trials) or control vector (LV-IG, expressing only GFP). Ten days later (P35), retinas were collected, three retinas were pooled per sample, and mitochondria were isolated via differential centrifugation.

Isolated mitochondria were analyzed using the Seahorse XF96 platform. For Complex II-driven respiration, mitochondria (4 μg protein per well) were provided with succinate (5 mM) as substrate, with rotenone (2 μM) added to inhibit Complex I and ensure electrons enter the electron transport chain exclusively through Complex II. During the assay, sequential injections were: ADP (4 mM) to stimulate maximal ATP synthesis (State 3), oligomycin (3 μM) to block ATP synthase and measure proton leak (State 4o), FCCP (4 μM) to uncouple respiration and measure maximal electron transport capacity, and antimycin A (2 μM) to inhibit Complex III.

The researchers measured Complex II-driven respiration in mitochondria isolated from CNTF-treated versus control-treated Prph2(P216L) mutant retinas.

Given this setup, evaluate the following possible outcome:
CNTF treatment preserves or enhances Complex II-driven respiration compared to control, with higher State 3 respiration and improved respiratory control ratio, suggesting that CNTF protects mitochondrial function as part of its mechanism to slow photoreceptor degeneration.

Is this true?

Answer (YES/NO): NO